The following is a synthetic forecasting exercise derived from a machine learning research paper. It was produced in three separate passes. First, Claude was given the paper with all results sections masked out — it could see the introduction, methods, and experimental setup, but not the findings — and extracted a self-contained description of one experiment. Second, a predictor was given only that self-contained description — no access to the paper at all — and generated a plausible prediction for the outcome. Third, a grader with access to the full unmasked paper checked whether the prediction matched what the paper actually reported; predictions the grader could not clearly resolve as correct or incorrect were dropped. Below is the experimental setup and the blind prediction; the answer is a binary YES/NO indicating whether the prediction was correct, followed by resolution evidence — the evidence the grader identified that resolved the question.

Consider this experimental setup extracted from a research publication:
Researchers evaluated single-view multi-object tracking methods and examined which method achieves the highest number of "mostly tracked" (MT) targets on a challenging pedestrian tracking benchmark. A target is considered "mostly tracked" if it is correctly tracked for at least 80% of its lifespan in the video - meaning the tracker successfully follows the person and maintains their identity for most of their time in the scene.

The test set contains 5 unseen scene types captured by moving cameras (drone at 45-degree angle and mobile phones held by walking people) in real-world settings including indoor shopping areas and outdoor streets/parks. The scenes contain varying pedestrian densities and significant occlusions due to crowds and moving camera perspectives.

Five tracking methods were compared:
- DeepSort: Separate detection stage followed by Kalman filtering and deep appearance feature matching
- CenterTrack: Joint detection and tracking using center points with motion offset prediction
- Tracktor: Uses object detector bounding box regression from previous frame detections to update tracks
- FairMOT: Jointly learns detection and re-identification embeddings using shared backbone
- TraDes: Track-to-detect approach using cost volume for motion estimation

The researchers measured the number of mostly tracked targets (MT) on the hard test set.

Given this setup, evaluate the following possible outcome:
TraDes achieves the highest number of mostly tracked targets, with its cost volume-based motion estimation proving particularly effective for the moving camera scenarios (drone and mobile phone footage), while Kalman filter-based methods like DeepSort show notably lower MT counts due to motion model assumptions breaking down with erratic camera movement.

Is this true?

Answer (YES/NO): NO